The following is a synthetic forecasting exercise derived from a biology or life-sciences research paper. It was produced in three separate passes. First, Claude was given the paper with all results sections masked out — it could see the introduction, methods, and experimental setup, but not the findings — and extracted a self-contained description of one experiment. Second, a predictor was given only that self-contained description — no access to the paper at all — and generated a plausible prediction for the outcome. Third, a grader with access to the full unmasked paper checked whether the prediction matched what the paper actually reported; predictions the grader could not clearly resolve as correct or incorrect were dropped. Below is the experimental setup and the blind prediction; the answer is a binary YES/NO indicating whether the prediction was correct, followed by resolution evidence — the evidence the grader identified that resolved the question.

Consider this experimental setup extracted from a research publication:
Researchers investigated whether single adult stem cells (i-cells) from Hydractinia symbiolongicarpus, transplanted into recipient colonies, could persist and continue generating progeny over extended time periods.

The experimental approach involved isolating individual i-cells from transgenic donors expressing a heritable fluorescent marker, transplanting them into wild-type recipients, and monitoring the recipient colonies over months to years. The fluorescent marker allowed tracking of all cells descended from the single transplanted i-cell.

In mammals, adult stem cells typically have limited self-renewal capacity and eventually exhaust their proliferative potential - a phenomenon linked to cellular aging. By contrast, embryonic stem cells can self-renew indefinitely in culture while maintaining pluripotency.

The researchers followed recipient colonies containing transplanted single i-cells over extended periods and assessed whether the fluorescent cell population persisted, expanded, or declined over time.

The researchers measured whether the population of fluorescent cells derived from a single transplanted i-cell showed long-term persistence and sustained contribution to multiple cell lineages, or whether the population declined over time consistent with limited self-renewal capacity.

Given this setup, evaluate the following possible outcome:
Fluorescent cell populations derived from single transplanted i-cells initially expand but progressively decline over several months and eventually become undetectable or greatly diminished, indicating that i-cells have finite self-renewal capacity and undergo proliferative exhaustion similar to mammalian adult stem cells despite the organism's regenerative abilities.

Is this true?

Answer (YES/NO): NO